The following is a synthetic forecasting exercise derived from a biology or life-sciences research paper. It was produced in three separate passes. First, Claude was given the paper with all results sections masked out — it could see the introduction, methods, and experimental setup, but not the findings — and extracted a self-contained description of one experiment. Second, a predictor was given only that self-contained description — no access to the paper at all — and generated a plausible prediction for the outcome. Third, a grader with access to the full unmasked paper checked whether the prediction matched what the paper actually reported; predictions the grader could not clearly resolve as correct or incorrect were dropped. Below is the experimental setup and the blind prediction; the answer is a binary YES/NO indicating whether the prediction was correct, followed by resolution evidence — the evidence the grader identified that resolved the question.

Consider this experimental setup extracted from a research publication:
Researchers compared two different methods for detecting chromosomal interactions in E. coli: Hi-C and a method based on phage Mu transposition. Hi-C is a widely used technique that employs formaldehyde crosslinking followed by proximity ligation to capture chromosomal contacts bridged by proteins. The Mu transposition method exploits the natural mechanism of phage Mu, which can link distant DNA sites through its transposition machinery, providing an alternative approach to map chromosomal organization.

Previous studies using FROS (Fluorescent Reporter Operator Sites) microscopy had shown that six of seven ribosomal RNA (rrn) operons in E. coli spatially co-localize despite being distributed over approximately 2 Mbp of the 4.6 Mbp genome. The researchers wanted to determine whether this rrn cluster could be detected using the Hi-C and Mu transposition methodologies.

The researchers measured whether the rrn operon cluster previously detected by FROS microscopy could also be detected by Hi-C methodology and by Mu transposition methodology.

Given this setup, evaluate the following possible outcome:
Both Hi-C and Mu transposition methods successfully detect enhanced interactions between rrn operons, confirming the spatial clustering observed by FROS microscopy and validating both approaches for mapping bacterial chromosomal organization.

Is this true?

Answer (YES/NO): NO